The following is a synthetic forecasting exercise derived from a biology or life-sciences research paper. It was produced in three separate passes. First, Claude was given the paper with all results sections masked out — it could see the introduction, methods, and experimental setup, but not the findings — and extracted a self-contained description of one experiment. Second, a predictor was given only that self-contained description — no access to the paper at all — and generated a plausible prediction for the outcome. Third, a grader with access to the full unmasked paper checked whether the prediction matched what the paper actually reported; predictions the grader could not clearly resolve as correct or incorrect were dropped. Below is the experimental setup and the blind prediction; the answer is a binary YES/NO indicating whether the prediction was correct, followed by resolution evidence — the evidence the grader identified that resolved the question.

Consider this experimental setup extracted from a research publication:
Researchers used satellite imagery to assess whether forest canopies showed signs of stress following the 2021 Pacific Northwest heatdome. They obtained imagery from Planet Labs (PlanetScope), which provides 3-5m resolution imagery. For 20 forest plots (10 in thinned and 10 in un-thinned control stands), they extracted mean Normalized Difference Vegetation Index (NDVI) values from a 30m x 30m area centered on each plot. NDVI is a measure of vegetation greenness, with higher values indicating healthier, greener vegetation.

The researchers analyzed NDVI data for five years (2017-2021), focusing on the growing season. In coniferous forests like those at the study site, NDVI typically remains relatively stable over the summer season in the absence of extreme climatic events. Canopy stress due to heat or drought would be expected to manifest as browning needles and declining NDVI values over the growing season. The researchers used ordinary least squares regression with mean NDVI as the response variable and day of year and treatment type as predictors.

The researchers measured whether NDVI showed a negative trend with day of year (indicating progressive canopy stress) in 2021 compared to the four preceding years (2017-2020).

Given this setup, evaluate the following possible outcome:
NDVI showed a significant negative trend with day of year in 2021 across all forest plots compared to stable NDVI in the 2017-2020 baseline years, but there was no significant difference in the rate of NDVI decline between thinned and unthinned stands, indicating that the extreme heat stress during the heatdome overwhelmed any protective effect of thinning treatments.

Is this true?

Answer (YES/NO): NO